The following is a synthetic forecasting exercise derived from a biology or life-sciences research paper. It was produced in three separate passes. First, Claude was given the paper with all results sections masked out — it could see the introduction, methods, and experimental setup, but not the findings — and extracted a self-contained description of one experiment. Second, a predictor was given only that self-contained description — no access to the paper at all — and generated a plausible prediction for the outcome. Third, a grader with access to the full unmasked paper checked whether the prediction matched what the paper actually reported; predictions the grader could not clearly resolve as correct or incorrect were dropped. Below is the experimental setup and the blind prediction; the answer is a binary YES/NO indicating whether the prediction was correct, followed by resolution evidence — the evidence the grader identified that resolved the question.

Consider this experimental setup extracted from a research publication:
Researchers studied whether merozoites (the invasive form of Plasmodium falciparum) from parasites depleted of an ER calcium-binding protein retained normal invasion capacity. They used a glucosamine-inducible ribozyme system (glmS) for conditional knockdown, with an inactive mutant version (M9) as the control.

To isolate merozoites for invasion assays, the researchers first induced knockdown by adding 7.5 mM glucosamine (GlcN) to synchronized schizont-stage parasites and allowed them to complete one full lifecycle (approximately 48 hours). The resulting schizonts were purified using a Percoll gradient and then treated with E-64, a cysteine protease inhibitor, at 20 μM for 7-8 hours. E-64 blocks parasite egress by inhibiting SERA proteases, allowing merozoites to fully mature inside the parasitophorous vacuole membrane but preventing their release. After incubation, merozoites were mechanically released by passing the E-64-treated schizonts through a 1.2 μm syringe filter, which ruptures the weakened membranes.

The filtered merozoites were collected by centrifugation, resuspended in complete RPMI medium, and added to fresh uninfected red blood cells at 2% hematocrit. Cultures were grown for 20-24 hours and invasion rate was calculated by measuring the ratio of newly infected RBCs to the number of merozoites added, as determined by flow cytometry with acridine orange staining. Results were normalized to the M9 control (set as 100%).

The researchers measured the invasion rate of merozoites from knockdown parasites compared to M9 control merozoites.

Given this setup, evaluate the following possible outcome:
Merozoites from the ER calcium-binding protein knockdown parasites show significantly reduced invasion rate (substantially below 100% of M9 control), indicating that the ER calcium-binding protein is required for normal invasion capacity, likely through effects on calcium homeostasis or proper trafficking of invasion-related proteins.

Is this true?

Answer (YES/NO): YES